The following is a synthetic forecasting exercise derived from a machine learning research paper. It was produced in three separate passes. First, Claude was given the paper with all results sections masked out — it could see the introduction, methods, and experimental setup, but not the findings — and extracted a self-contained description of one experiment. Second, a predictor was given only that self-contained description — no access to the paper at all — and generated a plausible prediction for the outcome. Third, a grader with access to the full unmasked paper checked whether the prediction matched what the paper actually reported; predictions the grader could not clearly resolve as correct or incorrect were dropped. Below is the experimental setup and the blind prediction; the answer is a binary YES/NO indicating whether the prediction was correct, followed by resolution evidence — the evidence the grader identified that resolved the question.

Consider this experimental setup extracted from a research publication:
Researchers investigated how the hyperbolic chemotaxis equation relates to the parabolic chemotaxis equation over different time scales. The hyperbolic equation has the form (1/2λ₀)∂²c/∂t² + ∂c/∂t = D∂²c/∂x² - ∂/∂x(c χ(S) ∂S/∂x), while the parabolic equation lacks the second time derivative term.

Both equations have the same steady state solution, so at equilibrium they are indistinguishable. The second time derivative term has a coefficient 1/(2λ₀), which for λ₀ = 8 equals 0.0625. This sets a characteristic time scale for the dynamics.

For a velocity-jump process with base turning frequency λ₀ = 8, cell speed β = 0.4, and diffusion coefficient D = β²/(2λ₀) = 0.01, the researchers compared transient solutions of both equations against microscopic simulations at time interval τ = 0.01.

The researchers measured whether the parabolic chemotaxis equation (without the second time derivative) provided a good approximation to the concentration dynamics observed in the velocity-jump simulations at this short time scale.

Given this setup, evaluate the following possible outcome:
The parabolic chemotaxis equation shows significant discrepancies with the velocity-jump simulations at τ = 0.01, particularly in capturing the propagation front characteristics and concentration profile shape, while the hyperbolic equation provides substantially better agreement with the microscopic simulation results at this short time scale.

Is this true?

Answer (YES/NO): YES